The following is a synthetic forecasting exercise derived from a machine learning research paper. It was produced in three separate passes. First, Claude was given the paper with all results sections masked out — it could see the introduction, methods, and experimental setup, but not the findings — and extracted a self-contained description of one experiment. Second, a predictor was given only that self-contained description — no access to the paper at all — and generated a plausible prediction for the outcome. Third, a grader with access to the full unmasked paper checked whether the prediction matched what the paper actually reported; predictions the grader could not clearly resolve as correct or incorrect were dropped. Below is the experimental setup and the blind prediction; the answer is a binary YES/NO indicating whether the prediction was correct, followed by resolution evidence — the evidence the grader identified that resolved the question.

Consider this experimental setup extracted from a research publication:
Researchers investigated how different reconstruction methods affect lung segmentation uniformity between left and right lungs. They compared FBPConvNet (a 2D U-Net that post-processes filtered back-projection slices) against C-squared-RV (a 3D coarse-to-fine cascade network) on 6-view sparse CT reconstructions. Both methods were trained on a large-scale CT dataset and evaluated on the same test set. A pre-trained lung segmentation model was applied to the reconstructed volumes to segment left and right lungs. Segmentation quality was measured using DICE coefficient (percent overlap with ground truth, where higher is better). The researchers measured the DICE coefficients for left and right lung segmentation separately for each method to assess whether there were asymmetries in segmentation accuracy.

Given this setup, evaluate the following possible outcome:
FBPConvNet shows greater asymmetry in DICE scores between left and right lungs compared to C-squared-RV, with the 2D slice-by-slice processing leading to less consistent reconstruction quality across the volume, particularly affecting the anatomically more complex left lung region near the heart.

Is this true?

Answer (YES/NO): NO